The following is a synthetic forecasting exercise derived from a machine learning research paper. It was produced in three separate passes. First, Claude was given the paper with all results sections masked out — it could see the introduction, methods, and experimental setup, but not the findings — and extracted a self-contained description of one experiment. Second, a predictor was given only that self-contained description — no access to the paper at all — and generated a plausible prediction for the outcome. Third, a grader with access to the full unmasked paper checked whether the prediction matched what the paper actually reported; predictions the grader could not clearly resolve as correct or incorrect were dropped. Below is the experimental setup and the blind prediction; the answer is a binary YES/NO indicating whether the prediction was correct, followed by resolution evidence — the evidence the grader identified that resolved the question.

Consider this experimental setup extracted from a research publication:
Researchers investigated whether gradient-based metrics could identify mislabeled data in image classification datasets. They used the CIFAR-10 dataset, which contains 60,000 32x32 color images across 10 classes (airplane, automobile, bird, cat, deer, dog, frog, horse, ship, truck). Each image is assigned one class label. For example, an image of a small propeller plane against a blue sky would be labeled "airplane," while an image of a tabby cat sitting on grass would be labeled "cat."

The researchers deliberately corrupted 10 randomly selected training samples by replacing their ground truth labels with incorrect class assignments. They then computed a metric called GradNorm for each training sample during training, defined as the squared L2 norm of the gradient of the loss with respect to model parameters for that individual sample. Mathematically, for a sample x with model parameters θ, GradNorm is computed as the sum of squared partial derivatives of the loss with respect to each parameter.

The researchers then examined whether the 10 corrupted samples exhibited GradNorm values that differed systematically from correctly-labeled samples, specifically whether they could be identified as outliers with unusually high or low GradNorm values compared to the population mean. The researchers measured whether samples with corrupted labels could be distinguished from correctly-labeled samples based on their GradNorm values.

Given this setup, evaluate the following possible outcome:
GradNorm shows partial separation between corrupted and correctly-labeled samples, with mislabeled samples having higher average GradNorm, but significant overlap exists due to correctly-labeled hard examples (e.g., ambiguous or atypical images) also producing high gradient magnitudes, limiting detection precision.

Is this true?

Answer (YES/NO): NO